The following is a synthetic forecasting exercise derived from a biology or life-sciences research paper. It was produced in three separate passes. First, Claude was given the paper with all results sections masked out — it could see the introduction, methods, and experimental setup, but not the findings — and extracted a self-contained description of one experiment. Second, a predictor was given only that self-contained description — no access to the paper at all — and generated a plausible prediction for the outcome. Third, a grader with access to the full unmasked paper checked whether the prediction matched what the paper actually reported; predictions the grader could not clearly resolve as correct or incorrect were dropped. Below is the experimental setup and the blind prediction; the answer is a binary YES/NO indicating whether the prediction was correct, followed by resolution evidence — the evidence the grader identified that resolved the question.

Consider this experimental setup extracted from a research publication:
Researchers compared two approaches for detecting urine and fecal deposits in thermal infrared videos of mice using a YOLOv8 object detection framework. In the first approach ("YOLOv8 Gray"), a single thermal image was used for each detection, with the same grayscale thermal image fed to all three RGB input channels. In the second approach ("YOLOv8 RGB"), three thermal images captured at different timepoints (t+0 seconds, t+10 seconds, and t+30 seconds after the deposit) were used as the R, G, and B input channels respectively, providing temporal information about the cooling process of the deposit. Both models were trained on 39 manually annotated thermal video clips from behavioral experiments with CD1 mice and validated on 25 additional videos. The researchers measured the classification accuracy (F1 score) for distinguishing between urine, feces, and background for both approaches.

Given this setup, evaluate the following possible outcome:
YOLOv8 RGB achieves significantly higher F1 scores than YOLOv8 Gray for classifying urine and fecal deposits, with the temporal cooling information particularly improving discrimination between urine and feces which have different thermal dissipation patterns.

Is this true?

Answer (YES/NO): NO